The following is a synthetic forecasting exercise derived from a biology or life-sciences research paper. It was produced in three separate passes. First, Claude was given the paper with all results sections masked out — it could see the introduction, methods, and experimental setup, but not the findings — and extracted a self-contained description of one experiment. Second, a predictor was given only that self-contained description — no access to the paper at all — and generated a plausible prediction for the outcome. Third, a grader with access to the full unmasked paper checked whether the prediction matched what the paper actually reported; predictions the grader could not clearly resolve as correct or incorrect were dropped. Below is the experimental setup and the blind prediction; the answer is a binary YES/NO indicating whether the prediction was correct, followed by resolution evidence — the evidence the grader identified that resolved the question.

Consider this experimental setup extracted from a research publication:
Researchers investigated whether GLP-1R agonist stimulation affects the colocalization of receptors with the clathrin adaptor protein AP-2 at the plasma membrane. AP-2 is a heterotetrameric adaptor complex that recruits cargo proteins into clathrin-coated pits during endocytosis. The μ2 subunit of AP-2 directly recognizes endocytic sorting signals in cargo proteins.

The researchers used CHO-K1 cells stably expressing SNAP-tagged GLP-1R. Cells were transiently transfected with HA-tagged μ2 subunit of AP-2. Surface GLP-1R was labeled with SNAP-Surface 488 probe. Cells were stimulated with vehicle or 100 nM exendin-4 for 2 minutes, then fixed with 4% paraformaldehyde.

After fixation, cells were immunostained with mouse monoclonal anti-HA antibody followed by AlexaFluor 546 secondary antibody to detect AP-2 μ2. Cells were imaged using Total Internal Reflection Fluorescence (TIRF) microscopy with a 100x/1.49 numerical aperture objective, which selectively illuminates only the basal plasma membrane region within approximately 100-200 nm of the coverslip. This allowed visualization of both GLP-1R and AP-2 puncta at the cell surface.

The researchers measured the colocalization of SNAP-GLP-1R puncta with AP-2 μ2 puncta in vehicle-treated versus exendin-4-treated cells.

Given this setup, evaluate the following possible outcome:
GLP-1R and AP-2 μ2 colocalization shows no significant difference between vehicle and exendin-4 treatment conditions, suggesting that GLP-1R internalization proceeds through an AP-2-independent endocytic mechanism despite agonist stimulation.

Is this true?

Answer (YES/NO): NO